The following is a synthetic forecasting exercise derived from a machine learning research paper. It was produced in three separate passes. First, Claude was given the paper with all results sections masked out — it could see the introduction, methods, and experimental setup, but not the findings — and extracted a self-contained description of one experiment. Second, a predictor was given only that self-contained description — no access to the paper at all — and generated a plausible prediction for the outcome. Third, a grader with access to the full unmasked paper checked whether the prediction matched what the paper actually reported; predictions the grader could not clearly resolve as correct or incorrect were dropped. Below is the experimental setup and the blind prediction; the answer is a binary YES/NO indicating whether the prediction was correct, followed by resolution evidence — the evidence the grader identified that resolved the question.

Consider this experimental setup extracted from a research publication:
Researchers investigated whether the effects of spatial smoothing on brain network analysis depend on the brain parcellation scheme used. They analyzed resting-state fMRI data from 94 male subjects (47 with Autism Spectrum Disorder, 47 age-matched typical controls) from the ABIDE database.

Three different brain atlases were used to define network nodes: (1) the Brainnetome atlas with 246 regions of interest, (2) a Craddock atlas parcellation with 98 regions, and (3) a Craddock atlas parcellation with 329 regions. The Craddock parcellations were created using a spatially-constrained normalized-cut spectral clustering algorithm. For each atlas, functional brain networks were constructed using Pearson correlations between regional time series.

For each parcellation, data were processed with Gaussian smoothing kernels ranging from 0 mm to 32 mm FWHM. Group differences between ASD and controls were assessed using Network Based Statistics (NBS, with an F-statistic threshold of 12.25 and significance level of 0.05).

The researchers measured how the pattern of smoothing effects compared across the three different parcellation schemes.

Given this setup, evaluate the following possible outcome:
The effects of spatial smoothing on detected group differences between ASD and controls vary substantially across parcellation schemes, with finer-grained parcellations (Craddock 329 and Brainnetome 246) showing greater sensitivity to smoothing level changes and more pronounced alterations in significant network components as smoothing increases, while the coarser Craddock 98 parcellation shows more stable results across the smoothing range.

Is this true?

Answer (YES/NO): NO